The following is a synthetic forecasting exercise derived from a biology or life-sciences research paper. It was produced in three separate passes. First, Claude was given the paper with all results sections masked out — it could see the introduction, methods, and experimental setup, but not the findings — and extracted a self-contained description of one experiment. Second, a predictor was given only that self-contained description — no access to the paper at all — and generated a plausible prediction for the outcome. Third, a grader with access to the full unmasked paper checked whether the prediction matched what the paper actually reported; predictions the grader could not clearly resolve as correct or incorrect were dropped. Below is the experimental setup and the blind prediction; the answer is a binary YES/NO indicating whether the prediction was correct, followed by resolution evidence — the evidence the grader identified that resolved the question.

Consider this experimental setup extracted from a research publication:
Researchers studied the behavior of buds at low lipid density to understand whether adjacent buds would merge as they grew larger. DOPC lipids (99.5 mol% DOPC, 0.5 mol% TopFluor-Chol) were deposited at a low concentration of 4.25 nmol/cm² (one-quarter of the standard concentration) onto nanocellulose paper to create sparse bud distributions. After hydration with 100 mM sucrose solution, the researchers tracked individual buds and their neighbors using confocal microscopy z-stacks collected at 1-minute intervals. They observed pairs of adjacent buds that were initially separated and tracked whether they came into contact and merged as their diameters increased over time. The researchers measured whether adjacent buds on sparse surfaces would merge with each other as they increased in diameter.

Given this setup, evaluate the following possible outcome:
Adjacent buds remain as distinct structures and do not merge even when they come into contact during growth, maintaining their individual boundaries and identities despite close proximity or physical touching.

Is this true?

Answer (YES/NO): NO